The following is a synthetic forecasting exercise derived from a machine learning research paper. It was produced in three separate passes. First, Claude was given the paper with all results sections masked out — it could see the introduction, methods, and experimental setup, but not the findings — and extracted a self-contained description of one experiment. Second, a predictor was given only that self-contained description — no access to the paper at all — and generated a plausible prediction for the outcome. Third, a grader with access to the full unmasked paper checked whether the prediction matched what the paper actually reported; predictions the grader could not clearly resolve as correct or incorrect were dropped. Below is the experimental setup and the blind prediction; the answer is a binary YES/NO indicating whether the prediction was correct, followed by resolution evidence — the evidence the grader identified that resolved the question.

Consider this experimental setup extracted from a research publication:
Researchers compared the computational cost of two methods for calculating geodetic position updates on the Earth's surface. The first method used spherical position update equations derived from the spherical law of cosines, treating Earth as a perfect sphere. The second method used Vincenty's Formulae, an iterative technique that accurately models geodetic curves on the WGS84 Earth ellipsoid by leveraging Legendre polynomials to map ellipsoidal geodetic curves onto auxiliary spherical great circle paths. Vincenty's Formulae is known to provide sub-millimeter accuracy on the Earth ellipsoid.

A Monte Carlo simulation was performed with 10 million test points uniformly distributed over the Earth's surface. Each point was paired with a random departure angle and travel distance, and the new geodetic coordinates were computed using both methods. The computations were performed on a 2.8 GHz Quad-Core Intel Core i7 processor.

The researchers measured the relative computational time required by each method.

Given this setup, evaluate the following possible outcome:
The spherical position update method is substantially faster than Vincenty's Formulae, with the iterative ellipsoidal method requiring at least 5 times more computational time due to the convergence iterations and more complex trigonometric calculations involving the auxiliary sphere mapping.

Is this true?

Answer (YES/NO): NO